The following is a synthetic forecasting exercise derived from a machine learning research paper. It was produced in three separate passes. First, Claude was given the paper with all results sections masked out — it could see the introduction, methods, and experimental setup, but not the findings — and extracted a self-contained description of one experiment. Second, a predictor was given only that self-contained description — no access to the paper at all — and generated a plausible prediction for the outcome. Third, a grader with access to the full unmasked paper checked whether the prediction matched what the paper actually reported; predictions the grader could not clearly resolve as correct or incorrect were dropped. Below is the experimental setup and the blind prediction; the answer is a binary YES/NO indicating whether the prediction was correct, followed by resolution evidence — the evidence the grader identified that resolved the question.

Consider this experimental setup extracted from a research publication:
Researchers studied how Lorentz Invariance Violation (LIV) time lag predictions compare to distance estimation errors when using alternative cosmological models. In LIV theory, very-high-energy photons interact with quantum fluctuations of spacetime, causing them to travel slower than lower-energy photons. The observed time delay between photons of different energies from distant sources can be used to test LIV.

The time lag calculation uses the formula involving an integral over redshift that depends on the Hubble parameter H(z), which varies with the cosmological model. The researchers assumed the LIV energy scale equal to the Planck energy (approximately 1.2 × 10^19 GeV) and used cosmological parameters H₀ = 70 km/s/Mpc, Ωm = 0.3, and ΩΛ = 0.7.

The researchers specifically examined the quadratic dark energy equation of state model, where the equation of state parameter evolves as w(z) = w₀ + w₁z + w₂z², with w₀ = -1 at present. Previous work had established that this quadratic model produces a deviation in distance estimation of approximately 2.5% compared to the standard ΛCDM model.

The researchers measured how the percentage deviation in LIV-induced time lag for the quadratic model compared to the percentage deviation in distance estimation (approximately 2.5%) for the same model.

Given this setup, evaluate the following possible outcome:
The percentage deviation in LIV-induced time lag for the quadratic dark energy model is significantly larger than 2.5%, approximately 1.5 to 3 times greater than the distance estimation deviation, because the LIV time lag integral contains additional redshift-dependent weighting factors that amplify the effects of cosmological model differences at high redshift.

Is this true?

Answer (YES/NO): NO